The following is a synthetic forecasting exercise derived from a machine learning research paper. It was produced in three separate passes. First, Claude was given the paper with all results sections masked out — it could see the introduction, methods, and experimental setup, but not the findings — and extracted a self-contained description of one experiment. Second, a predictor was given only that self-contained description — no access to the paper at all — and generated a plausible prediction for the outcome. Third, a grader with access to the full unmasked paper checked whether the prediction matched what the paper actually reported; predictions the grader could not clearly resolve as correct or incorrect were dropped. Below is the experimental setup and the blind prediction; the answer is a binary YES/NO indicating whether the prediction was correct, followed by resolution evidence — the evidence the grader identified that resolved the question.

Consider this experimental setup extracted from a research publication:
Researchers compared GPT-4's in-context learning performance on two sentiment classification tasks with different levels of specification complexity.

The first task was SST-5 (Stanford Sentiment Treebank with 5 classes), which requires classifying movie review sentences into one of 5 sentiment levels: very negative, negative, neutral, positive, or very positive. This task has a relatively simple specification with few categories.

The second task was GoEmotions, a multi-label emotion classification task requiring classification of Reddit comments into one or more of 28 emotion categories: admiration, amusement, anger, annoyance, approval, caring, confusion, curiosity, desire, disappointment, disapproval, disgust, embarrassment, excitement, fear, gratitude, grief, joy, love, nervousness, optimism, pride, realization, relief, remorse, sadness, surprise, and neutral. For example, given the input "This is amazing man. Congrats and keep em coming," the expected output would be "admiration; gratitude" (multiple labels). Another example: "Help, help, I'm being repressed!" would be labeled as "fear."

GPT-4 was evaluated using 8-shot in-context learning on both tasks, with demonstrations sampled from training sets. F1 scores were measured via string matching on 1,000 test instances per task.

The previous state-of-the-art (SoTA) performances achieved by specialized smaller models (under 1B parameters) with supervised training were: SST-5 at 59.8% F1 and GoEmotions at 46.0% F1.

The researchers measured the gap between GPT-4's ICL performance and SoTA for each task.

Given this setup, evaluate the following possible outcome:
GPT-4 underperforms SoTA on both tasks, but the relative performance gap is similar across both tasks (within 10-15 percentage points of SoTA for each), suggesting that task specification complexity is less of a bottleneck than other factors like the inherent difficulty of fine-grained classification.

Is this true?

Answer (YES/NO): NO